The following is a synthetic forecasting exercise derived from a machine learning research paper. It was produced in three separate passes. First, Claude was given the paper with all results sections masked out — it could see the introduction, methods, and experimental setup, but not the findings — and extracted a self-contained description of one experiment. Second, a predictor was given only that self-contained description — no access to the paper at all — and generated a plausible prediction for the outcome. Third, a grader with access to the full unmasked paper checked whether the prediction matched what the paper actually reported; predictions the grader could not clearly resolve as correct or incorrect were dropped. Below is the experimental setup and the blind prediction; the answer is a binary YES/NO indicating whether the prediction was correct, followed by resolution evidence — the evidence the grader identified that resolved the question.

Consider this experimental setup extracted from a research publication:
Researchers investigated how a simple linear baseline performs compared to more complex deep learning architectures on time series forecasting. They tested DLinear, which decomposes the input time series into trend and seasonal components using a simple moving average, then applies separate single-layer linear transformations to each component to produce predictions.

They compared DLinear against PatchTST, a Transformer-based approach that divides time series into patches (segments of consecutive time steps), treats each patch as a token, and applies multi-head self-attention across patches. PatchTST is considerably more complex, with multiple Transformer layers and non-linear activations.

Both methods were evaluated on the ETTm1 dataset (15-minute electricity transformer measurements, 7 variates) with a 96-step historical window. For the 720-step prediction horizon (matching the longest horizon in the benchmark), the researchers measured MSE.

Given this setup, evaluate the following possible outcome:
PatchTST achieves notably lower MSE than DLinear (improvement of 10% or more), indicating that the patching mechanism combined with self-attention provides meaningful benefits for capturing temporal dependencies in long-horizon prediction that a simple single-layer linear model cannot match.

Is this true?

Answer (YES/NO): NO